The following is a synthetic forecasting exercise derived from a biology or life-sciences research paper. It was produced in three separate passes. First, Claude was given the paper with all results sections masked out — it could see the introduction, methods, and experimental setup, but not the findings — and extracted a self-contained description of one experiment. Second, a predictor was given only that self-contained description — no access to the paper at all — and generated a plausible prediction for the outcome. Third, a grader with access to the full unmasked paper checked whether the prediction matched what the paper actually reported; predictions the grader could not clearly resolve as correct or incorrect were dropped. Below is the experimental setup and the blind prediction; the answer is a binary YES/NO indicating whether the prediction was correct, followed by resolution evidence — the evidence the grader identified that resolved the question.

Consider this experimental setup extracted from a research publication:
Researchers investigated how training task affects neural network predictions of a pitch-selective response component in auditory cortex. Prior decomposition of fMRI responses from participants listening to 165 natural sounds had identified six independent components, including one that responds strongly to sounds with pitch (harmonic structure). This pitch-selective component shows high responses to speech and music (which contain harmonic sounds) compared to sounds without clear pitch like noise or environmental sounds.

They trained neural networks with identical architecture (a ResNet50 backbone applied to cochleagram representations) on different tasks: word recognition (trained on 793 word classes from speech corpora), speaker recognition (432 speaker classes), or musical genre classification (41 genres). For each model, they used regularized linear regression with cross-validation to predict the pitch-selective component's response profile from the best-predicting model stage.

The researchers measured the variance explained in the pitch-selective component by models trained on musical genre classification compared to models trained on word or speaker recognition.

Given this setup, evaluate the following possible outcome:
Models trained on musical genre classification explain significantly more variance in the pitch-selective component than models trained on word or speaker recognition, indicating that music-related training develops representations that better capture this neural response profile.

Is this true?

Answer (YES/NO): NO